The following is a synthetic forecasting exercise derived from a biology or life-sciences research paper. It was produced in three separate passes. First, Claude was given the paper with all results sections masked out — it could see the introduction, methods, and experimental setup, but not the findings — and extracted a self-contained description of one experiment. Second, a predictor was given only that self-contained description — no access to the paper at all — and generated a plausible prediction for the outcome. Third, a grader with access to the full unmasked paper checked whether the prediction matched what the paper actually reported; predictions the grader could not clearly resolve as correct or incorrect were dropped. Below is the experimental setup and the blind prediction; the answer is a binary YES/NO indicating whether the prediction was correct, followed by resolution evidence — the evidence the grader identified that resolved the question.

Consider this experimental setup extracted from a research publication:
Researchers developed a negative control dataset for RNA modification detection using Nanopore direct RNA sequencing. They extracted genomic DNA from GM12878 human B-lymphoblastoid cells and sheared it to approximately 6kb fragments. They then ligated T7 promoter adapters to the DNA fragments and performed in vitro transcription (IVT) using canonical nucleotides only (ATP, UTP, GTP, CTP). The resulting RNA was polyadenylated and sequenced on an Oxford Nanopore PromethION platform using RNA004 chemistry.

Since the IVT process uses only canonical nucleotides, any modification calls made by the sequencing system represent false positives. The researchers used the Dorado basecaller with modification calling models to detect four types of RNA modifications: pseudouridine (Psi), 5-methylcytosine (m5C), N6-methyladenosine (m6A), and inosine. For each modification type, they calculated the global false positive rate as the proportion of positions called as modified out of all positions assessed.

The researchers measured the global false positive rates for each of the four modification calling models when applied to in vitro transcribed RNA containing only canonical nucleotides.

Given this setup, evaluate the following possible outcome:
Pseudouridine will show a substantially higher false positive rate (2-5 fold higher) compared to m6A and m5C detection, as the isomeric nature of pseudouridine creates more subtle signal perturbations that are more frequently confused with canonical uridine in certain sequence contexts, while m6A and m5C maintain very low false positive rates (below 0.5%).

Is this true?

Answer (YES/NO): NO